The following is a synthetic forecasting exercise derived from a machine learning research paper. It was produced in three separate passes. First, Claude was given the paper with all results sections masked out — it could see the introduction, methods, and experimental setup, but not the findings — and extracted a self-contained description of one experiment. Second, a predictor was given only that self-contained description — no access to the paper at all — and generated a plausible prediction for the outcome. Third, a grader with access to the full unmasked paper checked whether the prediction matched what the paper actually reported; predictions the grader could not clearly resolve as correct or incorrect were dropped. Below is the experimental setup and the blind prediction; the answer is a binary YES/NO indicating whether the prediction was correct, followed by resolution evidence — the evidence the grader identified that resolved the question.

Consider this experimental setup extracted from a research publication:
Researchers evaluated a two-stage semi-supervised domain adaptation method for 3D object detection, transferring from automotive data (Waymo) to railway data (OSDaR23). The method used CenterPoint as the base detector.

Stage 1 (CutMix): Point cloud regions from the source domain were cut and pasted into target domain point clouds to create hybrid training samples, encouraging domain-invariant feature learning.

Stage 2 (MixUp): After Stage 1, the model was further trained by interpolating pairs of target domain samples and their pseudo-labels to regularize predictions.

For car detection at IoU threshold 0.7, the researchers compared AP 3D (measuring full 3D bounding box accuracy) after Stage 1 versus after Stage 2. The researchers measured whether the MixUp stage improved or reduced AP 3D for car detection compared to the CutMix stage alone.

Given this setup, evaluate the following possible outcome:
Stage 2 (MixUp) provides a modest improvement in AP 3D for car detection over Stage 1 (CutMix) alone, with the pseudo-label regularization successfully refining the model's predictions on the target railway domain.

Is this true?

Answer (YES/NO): NO